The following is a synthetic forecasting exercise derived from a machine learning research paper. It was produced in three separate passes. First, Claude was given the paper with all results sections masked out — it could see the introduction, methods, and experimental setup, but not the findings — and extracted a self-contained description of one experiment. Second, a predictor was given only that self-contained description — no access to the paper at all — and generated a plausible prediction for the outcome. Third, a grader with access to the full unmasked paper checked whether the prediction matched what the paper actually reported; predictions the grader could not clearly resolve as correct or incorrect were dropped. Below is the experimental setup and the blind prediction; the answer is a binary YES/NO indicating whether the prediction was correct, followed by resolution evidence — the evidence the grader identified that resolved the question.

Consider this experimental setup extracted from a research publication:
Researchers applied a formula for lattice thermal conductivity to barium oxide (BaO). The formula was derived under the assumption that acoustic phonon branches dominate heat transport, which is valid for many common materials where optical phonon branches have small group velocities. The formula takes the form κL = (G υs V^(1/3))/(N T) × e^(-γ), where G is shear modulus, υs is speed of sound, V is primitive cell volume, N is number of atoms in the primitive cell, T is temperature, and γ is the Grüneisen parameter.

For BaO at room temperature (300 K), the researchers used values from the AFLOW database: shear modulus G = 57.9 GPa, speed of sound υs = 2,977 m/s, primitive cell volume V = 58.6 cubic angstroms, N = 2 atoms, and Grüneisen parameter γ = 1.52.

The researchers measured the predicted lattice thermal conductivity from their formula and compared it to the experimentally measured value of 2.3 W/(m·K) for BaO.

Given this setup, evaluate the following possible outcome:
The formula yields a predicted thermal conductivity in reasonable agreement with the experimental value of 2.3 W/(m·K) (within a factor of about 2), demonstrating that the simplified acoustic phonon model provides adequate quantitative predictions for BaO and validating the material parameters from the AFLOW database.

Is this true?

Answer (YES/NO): NO